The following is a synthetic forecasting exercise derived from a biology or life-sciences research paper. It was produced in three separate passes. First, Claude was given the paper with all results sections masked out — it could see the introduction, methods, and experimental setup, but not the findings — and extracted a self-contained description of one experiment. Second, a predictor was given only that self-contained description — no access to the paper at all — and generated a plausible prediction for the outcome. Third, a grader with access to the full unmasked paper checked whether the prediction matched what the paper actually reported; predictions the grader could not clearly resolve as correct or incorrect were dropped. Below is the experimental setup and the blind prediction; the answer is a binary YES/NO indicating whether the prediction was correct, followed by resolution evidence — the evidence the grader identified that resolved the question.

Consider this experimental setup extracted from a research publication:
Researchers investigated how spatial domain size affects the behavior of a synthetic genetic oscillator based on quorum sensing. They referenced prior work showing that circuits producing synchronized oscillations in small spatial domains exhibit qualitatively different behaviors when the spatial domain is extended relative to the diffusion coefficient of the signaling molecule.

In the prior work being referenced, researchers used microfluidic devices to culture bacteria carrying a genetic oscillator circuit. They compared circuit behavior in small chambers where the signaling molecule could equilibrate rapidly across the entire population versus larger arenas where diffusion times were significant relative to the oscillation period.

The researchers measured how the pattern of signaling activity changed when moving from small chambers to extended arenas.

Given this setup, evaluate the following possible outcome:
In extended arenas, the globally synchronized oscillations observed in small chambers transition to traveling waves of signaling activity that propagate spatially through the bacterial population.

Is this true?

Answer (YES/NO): YES